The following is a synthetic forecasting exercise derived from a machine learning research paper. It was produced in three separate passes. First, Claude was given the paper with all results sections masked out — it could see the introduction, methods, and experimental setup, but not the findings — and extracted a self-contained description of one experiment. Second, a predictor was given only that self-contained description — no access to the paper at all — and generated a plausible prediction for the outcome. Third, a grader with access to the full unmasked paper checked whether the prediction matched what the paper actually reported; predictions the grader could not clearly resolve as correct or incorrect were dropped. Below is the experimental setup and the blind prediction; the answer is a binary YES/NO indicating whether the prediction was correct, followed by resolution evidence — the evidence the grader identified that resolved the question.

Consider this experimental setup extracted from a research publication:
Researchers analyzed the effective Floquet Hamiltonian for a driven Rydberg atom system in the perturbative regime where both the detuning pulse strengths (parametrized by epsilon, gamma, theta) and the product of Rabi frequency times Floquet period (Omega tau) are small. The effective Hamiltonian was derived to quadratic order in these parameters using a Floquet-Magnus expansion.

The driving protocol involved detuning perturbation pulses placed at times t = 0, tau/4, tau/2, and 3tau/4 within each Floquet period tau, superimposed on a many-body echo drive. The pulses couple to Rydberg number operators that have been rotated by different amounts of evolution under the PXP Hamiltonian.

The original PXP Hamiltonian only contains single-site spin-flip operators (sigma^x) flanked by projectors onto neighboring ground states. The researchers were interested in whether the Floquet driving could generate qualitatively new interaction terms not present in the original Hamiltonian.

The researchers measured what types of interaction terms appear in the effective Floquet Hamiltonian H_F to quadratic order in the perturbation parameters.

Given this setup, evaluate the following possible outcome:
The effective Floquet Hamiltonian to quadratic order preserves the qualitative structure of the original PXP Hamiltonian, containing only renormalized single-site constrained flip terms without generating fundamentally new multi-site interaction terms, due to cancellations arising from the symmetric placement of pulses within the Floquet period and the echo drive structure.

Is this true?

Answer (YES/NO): NO